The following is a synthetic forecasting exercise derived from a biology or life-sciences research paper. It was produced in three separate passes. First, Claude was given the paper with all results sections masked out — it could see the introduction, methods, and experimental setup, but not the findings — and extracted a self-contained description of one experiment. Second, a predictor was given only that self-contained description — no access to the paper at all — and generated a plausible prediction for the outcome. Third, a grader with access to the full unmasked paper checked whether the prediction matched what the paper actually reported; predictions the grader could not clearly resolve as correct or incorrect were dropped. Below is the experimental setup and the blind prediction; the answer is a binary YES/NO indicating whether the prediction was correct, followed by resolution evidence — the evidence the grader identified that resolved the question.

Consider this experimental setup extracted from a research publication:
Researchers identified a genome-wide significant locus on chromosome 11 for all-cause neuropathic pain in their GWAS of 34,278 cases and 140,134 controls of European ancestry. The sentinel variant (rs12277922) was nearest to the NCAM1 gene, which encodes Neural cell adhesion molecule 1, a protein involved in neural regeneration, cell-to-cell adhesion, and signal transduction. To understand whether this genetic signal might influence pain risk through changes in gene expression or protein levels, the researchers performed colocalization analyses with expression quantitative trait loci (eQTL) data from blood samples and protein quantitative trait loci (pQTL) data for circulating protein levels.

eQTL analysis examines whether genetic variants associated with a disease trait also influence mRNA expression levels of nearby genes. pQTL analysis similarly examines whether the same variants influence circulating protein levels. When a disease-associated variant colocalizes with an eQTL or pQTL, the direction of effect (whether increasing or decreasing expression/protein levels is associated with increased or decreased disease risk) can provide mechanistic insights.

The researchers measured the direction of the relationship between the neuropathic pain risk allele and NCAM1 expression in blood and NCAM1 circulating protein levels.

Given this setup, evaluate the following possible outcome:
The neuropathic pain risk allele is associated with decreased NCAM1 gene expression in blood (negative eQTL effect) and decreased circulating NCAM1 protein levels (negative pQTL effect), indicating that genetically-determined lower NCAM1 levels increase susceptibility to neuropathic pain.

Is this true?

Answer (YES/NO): YES